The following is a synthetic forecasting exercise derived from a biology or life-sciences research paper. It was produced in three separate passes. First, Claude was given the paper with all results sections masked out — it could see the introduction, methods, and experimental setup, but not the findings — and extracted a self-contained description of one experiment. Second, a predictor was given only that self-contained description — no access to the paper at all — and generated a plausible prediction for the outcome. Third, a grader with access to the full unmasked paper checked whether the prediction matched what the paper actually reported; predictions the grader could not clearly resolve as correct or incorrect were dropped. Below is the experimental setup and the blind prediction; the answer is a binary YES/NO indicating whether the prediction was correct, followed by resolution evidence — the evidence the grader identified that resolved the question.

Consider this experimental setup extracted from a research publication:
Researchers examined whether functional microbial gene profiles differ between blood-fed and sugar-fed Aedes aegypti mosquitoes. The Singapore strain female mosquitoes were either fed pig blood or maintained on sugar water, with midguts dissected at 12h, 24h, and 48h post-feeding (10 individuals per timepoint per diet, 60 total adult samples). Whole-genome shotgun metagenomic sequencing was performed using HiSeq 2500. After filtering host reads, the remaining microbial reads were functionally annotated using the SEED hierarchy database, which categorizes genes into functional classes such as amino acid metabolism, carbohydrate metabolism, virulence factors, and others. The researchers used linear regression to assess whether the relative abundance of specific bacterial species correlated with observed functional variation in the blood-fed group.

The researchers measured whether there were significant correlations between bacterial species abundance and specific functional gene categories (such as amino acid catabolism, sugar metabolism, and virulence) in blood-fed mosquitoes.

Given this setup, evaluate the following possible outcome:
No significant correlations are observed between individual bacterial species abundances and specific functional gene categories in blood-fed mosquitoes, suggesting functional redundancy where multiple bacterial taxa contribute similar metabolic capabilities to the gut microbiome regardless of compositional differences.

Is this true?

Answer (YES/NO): NO